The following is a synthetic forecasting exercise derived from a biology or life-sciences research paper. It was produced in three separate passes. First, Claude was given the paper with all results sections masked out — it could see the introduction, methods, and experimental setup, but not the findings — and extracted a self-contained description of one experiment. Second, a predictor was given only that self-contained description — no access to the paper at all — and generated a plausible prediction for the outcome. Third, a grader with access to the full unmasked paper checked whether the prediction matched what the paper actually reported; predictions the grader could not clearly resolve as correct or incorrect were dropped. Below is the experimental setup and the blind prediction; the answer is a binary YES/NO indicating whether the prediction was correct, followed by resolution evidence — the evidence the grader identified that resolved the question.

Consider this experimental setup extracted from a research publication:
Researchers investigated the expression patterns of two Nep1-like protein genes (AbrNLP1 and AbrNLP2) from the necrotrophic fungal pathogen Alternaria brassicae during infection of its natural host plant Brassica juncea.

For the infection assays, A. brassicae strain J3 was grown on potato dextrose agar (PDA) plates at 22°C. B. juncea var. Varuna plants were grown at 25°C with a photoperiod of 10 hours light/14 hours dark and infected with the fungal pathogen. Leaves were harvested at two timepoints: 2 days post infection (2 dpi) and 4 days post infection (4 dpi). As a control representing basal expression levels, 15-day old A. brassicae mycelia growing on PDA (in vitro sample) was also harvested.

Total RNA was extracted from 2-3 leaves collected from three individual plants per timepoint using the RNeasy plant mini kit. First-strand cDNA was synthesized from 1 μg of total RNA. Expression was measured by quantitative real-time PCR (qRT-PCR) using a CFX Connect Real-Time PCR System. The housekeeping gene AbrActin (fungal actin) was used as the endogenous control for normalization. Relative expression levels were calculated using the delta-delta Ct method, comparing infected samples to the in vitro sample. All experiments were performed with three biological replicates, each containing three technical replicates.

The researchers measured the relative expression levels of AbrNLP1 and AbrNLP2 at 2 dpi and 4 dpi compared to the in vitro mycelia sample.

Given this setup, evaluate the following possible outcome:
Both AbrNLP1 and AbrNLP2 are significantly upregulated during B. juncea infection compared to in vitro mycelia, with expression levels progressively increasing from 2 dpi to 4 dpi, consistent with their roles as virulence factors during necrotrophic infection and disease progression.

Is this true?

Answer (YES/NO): NO